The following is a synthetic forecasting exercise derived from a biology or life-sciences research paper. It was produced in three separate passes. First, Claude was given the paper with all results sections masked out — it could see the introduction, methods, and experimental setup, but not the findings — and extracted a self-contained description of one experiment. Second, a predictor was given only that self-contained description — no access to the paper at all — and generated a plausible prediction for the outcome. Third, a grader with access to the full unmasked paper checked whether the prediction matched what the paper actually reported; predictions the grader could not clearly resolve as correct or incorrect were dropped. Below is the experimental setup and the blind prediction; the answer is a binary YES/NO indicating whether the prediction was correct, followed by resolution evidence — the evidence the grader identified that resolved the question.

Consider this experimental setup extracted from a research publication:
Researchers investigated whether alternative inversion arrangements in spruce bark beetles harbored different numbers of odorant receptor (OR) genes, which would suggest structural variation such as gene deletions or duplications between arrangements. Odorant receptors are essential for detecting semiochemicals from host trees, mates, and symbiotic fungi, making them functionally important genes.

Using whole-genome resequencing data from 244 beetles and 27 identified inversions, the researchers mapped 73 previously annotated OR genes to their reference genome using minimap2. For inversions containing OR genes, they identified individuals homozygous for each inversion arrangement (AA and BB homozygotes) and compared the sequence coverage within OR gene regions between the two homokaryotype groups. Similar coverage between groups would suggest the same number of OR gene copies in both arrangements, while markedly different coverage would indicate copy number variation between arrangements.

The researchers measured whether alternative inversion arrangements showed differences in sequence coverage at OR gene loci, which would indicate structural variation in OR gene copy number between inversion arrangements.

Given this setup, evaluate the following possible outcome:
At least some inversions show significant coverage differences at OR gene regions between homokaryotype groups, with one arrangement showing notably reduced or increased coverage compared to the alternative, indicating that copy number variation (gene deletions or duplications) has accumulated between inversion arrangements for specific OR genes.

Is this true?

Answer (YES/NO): NO